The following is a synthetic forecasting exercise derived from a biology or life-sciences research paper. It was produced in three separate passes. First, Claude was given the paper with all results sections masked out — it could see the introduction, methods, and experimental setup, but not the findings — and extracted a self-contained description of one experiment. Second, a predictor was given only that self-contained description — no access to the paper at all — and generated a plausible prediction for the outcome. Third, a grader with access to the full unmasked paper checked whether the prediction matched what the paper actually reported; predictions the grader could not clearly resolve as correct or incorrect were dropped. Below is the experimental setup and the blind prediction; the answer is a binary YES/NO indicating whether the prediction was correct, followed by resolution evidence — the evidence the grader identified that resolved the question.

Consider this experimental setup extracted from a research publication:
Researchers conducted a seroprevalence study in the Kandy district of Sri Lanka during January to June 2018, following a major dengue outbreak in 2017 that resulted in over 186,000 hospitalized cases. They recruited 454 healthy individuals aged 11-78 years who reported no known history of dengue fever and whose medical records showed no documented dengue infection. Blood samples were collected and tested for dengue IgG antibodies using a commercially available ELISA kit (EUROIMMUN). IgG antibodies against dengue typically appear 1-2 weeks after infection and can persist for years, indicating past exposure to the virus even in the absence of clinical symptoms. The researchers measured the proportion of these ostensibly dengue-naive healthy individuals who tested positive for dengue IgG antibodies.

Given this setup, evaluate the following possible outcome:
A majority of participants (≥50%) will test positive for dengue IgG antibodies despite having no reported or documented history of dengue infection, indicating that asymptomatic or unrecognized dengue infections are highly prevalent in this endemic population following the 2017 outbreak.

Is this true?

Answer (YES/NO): YES